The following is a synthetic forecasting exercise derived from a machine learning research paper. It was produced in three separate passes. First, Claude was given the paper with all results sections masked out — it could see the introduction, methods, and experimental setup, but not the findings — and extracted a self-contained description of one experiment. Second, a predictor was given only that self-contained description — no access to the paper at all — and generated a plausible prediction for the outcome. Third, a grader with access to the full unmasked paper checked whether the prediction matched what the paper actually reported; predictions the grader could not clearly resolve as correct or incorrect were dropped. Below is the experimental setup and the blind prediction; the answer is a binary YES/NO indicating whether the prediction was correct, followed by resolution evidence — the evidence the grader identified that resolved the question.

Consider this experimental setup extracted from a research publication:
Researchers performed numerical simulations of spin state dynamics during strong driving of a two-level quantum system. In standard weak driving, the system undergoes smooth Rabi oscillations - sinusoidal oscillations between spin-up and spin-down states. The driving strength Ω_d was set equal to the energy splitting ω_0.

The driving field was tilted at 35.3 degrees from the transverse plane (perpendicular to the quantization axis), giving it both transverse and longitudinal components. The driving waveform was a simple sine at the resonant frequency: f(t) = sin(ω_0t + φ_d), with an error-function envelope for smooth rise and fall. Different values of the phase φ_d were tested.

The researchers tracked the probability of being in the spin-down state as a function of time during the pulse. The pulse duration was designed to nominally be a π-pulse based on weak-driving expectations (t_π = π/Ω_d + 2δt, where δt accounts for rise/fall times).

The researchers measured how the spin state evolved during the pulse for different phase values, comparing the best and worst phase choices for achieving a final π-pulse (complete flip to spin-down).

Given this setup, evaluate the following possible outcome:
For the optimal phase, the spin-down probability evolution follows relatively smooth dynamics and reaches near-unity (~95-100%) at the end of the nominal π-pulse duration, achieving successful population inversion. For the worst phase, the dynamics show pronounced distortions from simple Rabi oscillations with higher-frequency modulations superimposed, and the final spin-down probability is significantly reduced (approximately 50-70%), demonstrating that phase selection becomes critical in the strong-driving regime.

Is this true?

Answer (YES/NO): NO